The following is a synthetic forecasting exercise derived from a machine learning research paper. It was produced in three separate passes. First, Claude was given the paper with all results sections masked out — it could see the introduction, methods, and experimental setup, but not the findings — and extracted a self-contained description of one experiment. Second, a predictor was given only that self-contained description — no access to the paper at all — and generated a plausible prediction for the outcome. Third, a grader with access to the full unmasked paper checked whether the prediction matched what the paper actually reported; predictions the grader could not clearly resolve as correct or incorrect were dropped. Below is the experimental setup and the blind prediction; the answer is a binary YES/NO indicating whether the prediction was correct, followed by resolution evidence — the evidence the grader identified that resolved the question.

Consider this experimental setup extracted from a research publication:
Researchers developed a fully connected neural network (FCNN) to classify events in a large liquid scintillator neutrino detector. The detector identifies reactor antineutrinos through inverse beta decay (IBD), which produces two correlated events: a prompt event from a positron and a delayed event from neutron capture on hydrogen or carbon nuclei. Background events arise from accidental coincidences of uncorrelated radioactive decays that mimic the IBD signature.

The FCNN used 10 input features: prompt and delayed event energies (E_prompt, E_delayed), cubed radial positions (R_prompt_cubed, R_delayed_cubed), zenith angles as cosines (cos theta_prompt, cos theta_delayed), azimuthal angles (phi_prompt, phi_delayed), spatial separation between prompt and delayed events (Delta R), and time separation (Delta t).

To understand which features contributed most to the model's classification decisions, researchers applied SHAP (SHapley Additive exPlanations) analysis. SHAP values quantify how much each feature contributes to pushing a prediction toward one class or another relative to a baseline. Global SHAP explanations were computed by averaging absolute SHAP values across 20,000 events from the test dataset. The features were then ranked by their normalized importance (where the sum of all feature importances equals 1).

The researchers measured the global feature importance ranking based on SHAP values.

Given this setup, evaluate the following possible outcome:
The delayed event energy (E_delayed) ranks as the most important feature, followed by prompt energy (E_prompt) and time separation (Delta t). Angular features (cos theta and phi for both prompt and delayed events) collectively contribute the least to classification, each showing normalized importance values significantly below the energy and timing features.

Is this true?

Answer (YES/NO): NO